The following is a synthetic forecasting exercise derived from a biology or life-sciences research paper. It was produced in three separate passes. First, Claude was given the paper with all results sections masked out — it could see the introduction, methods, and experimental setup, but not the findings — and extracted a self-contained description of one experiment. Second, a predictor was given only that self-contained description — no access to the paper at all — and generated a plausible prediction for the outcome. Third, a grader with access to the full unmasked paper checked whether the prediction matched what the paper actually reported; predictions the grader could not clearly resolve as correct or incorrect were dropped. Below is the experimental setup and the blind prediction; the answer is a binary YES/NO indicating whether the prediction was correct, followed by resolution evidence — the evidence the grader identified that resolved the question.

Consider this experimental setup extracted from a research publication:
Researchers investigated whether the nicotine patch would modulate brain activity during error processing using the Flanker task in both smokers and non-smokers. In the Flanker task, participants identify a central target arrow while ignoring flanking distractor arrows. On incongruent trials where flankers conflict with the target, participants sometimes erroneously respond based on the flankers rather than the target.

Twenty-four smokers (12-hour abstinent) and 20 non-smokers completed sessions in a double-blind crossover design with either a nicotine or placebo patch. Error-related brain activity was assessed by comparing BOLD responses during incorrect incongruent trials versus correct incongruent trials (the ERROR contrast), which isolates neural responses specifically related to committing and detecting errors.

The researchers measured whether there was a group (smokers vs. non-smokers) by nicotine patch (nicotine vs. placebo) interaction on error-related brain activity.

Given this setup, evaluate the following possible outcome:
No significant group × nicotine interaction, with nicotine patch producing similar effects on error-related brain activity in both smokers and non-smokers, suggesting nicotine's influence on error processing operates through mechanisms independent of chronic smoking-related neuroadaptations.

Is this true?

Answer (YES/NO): NO